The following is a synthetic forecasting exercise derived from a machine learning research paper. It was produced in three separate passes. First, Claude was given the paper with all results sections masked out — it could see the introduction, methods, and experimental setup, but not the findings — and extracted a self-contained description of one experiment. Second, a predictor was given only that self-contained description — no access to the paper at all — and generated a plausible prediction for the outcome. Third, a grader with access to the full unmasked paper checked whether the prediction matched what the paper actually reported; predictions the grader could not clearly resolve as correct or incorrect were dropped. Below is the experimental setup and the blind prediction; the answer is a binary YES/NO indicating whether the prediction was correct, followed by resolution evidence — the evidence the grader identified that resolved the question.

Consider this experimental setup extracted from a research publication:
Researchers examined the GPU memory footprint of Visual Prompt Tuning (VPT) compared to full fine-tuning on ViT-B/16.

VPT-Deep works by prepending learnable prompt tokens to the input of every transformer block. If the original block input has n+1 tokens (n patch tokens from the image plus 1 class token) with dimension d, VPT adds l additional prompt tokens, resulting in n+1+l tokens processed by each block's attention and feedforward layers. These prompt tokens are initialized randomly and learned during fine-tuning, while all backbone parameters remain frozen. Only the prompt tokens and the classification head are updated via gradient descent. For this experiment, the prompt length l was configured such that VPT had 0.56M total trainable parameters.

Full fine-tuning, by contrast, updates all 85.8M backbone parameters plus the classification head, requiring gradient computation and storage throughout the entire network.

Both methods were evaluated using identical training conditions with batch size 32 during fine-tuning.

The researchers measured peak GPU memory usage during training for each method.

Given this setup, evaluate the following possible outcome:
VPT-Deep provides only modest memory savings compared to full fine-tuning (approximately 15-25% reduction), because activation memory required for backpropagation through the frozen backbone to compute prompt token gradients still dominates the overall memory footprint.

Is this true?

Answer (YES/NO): NO